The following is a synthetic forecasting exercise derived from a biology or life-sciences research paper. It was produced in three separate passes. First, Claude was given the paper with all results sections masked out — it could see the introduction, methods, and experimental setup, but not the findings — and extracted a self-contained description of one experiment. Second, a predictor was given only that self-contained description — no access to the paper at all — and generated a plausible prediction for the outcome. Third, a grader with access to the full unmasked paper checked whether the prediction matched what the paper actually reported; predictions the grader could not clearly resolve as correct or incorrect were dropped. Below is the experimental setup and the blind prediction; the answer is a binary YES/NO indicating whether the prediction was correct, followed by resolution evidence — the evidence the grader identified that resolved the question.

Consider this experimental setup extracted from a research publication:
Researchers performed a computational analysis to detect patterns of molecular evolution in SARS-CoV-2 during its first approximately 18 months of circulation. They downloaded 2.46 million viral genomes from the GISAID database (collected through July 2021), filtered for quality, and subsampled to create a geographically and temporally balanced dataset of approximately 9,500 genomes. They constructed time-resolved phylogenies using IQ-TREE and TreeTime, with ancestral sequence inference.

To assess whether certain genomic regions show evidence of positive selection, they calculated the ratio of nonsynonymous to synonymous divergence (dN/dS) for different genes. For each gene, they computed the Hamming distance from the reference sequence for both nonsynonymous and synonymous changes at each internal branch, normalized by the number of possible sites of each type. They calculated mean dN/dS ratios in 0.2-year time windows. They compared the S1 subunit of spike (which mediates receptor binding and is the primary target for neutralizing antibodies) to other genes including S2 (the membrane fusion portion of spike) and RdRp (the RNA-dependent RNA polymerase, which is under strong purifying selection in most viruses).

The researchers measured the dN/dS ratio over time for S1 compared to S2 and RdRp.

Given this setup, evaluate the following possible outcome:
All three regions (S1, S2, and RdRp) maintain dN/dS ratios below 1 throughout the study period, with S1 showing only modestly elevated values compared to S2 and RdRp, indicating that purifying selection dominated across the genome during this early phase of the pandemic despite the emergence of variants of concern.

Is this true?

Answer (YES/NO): NO